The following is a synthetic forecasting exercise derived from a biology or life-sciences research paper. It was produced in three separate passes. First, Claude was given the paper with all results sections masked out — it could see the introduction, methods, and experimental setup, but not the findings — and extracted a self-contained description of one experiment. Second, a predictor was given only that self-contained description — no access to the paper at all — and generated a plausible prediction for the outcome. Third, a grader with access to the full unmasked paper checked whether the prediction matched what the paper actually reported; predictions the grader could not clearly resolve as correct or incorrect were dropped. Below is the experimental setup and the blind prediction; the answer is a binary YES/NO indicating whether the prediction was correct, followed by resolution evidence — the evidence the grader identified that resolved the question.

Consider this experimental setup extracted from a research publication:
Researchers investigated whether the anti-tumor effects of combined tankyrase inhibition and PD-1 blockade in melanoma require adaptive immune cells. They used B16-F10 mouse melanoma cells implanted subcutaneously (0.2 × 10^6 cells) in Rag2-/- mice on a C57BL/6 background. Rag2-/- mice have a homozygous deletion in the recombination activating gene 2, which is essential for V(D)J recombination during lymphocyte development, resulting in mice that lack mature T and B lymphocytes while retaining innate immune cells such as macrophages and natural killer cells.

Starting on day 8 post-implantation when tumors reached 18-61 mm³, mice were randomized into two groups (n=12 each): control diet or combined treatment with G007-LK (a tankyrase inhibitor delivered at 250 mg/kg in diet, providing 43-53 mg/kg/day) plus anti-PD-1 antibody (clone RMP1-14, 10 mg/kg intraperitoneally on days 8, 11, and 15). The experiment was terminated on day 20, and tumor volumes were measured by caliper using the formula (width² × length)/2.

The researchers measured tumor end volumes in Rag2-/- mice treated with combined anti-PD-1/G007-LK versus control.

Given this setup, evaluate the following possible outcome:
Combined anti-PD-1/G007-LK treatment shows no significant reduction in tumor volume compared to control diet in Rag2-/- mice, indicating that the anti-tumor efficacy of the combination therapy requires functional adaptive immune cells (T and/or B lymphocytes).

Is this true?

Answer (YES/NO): YES